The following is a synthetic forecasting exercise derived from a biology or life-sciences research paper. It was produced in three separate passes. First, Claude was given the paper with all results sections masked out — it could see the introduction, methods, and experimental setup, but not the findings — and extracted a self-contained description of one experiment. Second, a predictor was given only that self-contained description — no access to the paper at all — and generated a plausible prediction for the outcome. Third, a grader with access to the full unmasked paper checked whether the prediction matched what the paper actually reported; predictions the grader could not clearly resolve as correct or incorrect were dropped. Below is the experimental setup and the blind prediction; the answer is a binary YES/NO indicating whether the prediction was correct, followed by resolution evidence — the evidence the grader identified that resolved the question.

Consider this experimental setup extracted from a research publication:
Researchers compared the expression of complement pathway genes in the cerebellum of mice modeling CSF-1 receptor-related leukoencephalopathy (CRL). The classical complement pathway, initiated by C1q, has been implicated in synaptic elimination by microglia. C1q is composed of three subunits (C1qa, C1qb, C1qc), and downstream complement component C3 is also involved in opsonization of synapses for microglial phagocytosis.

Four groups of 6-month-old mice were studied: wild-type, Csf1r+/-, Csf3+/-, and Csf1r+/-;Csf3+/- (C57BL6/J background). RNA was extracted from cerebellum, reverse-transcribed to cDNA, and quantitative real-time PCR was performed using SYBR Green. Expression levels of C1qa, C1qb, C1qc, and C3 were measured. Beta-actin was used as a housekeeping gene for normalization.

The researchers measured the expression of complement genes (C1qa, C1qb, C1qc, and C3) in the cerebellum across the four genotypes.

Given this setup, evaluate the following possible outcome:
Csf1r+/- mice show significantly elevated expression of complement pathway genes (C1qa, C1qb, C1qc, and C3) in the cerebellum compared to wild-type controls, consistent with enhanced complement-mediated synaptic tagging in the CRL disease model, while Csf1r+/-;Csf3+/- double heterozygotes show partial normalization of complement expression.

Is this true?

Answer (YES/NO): NO